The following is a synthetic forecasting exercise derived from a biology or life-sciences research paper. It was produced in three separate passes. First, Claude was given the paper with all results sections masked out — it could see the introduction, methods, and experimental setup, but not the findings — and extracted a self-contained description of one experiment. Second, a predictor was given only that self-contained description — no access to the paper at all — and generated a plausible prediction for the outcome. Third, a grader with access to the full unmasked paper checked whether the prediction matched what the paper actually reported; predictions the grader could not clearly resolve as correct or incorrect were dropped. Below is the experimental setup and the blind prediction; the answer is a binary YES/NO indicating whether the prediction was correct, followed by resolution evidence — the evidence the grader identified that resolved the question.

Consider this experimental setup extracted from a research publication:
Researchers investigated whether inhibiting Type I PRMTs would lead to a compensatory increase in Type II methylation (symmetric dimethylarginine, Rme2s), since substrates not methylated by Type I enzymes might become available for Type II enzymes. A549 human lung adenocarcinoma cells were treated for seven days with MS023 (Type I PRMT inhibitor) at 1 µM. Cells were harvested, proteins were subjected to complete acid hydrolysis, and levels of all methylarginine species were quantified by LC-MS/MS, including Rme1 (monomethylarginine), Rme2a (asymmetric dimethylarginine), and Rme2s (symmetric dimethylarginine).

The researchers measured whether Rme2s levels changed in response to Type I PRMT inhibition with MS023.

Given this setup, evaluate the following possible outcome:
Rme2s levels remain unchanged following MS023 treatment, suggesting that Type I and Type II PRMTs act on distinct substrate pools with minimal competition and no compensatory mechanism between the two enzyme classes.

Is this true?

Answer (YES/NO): NO